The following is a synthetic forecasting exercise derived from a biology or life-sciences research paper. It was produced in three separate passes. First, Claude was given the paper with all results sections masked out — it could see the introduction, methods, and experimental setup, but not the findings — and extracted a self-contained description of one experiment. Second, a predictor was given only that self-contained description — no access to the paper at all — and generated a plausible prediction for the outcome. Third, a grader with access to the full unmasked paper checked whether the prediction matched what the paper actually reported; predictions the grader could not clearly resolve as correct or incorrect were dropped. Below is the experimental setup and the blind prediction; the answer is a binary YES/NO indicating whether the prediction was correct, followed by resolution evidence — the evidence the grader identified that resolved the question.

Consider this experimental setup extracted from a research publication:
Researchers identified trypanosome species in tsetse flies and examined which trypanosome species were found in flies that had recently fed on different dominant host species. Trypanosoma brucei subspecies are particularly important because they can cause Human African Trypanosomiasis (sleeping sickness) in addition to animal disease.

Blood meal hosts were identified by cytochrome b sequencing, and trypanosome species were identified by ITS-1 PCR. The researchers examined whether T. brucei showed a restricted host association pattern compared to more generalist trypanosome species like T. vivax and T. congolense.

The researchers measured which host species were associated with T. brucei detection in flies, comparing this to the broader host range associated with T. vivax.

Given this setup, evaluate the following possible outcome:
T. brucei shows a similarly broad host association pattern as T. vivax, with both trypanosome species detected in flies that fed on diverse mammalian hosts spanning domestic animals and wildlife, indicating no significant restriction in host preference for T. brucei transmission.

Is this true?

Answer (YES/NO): NO